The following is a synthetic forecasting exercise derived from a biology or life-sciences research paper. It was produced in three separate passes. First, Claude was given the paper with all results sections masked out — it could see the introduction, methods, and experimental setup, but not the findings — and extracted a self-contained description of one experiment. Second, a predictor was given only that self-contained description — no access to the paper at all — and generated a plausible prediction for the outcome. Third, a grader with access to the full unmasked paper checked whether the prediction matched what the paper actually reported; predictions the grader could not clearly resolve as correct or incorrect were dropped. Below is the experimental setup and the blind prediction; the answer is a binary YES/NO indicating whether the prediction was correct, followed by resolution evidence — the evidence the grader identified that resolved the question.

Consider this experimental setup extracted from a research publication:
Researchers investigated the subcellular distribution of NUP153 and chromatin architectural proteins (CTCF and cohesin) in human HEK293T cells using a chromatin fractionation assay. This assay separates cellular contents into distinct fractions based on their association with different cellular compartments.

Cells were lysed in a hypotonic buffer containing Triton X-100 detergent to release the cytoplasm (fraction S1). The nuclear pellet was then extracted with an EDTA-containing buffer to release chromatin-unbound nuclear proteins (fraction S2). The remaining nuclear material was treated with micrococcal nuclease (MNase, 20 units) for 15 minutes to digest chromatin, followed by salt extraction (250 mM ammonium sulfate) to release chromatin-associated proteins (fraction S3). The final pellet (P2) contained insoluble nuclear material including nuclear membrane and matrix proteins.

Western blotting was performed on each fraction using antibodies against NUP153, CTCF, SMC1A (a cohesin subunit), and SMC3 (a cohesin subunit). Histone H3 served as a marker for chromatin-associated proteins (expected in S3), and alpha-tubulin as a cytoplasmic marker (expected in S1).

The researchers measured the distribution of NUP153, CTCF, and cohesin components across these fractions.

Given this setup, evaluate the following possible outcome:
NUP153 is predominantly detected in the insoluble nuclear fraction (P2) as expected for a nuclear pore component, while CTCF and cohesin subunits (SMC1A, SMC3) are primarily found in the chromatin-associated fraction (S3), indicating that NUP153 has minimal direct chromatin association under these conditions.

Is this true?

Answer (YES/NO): NO